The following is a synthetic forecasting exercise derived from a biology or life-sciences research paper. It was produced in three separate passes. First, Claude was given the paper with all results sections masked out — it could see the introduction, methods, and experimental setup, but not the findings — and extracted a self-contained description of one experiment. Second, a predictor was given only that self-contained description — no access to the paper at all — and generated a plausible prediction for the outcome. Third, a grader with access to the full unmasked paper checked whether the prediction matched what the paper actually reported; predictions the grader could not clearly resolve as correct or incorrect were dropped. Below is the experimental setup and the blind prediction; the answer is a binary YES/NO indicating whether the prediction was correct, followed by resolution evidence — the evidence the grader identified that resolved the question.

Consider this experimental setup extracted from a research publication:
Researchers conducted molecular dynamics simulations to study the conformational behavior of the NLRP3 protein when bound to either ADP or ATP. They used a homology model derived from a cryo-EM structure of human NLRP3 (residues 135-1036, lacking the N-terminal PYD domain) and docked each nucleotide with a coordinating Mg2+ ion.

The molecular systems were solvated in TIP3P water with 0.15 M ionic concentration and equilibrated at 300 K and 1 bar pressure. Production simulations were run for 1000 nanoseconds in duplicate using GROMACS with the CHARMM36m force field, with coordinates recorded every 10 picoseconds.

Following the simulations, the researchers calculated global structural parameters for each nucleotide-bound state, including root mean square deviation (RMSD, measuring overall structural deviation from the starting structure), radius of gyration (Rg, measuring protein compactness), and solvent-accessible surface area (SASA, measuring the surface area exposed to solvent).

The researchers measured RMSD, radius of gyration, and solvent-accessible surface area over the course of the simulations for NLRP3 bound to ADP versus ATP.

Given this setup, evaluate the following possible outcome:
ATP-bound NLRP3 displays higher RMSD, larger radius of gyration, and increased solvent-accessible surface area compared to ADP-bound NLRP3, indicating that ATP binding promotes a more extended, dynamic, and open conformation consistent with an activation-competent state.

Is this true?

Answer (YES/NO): YES